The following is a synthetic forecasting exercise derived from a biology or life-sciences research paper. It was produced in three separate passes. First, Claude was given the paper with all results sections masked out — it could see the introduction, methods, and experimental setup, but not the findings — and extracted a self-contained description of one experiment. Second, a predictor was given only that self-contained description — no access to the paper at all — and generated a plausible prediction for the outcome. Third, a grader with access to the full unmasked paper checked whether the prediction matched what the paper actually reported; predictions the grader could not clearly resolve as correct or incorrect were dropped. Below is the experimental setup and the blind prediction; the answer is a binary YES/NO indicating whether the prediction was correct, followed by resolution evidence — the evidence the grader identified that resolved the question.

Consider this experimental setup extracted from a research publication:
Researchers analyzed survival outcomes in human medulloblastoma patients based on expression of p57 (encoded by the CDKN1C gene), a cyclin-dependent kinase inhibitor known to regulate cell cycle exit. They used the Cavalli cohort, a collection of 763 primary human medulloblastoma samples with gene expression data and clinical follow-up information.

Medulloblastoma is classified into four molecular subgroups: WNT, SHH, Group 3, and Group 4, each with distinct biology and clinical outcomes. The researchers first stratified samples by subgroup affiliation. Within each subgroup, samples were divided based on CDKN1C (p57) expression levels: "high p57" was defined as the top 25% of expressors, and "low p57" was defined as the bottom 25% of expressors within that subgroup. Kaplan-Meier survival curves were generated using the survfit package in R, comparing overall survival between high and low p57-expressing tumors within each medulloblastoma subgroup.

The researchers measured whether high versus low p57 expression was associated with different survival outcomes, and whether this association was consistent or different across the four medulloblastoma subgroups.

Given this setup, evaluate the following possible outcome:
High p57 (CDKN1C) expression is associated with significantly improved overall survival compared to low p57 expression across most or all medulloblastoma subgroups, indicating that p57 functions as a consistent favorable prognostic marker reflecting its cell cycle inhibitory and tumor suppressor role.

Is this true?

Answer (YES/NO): NO